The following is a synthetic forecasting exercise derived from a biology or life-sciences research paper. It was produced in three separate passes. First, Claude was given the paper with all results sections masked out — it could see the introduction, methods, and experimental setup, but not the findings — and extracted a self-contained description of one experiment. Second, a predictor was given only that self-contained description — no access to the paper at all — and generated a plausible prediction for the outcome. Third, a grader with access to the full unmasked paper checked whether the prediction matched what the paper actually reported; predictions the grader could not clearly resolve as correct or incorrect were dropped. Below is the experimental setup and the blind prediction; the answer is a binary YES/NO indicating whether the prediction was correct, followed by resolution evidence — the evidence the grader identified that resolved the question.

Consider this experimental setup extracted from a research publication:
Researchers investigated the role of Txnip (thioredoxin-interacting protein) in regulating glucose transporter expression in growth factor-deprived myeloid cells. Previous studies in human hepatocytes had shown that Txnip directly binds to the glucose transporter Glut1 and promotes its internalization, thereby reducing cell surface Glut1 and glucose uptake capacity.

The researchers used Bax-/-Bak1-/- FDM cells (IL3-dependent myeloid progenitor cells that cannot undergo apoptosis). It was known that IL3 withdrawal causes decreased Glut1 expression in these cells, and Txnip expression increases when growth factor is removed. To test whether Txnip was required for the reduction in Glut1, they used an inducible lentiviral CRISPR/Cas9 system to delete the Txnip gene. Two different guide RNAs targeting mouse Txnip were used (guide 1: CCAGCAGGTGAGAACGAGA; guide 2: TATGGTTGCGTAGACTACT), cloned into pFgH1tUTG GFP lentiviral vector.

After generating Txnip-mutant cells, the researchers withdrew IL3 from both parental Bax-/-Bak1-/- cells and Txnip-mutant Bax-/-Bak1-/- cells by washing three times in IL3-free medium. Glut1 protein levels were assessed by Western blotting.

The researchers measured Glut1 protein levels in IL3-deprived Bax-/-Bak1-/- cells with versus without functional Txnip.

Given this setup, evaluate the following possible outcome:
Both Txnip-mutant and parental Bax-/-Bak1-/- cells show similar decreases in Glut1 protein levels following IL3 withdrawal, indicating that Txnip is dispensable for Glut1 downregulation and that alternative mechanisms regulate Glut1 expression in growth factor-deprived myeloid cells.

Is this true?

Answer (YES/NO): YES